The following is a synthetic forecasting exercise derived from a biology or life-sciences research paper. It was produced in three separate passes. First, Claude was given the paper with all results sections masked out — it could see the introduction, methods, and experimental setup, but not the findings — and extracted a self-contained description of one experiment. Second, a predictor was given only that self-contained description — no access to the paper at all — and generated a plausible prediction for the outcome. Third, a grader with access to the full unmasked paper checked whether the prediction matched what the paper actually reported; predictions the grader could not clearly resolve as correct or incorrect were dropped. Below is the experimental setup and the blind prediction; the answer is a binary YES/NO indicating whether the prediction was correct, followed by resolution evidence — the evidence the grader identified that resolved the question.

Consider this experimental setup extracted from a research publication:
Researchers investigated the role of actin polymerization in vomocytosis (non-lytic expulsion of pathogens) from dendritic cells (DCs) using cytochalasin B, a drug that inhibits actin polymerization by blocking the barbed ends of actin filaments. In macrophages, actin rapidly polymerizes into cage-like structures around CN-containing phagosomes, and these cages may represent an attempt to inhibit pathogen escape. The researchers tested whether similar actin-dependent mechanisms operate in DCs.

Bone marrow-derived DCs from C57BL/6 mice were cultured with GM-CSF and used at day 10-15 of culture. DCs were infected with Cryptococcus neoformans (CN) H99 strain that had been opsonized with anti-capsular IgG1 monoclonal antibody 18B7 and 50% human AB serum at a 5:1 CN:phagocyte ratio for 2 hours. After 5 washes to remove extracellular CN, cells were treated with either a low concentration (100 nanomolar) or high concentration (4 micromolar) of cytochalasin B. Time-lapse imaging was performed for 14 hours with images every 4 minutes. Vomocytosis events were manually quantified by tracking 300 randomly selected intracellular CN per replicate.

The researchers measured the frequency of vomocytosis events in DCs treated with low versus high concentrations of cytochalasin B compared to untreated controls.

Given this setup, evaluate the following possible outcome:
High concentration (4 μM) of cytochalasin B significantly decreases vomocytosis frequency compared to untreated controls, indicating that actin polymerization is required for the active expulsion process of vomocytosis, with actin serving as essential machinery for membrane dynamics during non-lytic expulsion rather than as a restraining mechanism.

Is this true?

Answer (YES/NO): YES